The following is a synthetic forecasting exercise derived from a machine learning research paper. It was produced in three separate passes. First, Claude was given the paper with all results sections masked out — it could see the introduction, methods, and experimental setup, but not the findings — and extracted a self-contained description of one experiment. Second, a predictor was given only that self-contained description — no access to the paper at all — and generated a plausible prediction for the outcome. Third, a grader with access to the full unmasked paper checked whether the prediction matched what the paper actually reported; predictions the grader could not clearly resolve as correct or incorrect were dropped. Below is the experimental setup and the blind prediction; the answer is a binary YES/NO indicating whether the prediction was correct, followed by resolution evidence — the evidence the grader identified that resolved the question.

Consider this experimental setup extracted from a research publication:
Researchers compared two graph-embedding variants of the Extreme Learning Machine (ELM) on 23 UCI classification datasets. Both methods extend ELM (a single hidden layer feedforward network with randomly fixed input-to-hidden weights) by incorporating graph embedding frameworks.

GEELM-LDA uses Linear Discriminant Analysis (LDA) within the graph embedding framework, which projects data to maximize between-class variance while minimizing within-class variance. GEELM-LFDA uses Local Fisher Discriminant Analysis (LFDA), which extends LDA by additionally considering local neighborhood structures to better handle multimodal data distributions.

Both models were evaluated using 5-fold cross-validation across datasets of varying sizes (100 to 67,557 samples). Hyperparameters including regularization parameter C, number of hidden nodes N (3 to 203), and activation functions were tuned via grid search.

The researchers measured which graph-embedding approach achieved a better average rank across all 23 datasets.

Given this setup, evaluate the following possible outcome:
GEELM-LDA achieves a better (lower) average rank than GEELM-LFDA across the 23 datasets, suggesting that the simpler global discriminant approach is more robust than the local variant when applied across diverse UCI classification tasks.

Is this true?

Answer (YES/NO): YES